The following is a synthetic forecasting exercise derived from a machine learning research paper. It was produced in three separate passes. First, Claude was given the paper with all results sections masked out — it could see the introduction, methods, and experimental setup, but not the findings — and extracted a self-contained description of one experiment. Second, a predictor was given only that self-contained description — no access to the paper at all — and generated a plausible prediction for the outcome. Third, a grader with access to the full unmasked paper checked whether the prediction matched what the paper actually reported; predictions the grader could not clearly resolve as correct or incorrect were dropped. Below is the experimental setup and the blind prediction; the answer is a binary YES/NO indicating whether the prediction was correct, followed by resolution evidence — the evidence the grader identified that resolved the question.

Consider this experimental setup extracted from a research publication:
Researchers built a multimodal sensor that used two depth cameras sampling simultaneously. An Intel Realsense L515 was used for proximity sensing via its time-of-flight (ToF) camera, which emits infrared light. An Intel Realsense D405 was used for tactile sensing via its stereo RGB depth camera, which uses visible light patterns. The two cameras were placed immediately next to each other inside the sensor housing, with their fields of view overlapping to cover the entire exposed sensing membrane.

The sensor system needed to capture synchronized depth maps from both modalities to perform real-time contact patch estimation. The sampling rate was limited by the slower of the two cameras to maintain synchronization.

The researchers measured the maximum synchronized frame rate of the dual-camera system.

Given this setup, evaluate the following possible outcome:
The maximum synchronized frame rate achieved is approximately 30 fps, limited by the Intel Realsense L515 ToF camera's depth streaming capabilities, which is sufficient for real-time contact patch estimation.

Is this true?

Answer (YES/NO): YES